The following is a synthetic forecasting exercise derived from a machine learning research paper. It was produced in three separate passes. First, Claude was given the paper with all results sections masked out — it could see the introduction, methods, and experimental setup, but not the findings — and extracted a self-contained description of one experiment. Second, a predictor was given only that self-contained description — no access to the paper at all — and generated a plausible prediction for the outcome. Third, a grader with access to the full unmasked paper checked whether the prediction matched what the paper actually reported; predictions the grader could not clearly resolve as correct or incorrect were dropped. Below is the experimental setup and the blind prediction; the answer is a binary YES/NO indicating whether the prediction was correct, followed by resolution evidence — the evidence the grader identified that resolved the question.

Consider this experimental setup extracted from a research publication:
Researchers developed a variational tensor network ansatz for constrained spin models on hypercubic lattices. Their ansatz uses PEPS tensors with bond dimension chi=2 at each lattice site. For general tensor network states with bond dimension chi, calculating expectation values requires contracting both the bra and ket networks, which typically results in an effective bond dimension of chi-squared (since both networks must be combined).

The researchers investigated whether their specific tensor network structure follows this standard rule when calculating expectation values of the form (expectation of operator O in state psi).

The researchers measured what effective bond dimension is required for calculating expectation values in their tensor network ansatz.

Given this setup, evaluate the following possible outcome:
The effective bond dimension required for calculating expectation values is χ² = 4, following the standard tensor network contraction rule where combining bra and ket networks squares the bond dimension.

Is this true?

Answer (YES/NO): NO